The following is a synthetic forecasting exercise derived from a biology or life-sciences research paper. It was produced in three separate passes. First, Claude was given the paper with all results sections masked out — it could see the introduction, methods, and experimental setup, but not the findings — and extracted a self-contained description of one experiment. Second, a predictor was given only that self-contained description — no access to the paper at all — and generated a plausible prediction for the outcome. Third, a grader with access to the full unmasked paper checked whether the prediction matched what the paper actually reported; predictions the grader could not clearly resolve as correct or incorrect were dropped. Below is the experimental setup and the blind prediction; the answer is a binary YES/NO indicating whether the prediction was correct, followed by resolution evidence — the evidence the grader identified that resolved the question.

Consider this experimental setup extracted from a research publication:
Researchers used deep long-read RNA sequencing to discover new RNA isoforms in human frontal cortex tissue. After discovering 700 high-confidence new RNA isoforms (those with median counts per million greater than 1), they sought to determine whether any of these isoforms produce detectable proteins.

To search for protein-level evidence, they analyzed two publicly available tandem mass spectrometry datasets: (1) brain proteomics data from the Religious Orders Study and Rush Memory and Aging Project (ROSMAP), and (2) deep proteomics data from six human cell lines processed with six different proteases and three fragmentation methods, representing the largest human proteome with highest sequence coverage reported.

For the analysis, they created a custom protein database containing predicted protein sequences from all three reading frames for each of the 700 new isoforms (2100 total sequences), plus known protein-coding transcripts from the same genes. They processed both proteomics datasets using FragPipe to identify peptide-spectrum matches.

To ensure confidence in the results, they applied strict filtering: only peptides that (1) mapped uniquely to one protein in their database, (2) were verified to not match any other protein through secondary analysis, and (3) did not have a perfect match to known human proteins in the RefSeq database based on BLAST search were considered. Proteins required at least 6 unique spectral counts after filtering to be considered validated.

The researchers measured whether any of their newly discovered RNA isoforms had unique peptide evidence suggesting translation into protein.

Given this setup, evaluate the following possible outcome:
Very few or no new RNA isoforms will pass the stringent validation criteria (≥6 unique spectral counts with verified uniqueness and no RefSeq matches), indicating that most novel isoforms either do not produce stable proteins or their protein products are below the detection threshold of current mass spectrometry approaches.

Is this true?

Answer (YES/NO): NO